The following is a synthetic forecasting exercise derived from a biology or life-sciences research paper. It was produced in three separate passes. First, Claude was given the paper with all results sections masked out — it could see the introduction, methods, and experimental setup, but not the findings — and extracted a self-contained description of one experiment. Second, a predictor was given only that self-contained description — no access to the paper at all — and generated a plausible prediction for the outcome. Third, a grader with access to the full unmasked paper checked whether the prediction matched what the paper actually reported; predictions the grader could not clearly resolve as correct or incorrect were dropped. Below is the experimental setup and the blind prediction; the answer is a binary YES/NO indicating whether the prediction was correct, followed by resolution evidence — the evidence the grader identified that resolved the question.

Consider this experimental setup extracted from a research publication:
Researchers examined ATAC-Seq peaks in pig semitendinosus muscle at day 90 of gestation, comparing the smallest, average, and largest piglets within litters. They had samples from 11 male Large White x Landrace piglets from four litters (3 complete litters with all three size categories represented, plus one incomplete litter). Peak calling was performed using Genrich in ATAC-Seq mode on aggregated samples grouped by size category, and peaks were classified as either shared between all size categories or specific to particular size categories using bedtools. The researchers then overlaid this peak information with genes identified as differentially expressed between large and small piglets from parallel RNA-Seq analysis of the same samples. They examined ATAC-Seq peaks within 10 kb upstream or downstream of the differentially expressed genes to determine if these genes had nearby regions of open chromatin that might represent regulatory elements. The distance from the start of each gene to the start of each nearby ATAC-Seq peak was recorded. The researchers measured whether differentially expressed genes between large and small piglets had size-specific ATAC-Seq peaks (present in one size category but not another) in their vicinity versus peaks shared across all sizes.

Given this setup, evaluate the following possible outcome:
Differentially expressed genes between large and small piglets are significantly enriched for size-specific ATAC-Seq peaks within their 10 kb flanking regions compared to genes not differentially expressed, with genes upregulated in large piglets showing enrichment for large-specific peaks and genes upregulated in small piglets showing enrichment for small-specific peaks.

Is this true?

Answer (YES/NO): NO